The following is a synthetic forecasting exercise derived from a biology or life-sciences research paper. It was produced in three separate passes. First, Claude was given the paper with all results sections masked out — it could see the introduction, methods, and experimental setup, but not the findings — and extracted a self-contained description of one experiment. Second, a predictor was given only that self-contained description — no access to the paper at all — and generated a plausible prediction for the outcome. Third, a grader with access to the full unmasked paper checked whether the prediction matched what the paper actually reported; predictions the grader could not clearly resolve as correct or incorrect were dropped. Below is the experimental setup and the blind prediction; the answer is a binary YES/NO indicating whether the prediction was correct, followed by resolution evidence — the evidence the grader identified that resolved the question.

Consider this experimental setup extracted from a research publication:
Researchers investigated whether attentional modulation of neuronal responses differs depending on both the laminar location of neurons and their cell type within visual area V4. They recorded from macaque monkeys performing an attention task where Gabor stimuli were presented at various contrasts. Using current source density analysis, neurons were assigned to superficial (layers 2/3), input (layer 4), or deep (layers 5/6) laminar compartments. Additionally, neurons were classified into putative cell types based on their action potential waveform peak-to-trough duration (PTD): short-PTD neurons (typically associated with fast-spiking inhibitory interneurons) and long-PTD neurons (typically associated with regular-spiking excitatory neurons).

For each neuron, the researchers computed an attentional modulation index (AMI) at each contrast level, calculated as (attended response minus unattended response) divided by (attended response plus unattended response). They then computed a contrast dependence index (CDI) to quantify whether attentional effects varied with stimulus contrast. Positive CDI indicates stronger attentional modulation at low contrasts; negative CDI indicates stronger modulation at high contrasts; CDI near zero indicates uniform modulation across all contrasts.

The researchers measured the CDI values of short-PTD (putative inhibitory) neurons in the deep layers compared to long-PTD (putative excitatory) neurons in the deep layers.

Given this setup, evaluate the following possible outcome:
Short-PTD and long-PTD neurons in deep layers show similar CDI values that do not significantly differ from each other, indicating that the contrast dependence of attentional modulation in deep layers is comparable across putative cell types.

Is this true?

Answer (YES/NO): YES